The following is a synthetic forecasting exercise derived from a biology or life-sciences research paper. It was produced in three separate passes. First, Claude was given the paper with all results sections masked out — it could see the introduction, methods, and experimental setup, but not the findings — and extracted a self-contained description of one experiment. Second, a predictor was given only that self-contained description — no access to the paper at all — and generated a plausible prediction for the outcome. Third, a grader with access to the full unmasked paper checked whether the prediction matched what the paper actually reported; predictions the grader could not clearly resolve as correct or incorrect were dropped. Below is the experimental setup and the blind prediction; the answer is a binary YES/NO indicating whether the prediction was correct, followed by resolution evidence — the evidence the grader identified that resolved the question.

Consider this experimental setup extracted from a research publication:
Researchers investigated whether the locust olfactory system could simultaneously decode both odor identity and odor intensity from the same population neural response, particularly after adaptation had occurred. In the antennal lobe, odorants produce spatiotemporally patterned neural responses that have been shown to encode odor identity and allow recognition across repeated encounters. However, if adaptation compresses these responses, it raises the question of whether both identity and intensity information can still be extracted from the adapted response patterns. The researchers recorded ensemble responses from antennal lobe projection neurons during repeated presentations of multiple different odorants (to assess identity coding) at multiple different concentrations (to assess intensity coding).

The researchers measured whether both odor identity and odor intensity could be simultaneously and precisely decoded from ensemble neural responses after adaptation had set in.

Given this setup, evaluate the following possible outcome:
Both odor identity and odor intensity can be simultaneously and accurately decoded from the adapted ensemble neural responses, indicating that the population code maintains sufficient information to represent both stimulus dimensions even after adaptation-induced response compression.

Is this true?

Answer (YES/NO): YES